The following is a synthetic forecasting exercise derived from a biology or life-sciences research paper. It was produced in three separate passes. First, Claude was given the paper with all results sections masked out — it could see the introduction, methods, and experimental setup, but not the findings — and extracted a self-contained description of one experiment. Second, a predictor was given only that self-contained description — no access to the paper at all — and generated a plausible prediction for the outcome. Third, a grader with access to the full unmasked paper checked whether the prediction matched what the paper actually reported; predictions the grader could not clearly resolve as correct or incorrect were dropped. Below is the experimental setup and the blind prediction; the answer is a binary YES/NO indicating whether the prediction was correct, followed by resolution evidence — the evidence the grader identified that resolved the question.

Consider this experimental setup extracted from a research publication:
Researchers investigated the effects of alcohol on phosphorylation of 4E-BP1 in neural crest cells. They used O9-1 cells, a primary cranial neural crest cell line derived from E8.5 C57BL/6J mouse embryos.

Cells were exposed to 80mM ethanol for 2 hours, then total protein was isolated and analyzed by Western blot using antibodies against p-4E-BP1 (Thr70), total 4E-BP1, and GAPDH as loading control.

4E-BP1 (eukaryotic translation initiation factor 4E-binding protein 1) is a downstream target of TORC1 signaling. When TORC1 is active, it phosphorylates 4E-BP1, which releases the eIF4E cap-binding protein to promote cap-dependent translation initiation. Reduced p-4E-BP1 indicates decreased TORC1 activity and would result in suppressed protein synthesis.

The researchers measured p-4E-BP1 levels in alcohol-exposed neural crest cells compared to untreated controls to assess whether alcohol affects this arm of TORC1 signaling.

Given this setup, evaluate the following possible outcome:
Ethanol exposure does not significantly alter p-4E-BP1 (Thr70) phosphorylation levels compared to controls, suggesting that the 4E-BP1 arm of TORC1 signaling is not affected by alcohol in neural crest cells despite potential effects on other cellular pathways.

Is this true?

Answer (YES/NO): NO